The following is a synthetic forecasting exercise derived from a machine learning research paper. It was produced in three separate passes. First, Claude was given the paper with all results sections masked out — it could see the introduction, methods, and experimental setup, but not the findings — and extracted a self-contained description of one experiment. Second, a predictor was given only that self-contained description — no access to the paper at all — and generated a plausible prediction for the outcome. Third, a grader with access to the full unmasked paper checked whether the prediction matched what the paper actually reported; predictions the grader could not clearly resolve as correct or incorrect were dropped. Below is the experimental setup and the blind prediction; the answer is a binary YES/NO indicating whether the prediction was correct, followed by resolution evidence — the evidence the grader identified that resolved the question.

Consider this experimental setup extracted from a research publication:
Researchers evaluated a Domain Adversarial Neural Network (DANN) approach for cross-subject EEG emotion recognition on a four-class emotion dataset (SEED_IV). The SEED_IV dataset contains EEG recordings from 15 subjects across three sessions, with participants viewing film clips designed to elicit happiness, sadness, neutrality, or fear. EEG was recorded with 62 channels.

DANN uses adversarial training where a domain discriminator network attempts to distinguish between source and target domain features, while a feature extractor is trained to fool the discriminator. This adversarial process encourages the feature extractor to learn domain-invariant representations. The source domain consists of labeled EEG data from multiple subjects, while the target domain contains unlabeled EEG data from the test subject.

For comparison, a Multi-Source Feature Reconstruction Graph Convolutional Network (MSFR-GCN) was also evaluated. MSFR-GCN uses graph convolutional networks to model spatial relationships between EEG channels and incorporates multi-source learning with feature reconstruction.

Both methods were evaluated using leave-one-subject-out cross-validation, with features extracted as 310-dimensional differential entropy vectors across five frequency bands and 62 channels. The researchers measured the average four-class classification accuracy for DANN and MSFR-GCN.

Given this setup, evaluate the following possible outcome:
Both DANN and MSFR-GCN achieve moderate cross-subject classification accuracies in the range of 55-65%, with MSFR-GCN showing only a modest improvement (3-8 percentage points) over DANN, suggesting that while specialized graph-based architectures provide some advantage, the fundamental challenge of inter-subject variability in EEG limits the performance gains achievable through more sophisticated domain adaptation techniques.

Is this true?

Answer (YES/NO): NO